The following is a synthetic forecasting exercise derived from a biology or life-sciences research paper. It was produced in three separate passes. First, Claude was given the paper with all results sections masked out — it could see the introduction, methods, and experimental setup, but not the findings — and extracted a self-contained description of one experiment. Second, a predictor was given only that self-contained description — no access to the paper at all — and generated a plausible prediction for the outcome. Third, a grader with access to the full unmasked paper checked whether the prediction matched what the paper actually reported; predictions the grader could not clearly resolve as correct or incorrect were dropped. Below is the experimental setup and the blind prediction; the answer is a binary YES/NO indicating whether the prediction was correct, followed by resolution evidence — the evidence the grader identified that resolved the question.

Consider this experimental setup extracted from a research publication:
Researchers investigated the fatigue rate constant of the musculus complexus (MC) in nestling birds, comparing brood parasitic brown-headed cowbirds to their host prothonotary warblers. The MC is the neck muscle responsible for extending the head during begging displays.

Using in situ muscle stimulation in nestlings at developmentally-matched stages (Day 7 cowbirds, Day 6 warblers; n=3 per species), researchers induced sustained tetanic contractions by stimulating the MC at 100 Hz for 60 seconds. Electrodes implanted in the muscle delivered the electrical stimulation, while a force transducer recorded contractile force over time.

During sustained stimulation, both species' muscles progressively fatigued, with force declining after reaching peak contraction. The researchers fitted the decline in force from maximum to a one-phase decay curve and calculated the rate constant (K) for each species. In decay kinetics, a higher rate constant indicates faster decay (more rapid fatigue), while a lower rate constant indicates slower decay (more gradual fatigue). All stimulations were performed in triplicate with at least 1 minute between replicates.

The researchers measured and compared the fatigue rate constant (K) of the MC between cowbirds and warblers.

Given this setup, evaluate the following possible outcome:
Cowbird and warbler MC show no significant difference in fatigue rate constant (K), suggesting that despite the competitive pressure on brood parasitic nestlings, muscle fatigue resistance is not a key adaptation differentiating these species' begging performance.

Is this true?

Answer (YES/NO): NO